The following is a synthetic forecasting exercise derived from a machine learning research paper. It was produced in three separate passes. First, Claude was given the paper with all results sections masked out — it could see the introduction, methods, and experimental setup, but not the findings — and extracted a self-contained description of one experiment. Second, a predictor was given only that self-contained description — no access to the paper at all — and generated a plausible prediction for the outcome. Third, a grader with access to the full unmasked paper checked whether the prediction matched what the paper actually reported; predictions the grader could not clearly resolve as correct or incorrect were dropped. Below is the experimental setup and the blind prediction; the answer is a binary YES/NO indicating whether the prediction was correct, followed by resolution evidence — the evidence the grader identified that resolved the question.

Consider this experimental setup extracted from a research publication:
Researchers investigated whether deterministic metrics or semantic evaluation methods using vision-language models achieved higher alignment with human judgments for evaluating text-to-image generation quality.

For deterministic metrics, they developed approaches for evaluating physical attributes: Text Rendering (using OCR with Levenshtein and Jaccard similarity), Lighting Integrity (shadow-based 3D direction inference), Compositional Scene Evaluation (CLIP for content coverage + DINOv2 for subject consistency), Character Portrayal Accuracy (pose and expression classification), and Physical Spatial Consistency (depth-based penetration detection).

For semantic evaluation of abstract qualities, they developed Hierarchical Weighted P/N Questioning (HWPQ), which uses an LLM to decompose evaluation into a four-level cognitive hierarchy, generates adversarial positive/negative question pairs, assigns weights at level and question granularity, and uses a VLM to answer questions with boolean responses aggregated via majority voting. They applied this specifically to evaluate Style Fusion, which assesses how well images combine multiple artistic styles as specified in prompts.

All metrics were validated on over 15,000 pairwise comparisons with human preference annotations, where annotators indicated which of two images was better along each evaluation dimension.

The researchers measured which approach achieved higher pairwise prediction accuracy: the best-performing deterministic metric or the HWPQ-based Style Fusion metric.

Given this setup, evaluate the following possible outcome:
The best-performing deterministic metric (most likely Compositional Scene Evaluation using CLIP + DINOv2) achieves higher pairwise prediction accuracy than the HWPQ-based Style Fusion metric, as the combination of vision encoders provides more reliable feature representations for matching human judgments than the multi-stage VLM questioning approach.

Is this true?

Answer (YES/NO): NO